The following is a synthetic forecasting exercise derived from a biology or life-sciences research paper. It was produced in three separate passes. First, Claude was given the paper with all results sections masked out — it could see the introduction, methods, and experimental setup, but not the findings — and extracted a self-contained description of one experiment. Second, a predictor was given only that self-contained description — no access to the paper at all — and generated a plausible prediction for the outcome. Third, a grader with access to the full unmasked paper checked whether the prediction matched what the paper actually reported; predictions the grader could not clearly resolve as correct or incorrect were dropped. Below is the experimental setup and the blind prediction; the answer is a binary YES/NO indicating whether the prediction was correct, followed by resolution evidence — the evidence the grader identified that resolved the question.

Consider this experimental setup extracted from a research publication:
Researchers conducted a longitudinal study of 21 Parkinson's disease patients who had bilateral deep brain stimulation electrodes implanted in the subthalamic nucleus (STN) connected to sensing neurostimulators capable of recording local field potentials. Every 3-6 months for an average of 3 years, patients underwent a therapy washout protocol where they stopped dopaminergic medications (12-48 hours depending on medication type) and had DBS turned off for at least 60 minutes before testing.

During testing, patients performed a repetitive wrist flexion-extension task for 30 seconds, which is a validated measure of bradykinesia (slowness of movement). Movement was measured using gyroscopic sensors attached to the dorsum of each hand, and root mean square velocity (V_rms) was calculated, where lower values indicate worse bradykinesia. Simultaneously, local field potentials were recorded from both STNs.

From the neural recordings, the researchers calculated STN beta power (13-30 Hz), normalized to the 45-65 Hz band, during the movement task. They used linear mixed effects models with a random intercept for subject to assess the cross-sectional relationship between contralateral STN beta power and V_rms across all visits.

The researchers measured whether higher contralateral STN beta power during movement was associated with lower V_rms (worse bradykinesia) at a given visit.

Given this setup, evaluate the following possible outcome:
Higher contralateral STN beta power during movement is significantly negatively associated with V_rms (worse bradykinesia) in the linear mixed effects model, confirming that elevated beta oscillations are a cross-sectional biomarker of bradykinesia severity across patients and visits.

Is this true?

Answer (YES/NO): YES